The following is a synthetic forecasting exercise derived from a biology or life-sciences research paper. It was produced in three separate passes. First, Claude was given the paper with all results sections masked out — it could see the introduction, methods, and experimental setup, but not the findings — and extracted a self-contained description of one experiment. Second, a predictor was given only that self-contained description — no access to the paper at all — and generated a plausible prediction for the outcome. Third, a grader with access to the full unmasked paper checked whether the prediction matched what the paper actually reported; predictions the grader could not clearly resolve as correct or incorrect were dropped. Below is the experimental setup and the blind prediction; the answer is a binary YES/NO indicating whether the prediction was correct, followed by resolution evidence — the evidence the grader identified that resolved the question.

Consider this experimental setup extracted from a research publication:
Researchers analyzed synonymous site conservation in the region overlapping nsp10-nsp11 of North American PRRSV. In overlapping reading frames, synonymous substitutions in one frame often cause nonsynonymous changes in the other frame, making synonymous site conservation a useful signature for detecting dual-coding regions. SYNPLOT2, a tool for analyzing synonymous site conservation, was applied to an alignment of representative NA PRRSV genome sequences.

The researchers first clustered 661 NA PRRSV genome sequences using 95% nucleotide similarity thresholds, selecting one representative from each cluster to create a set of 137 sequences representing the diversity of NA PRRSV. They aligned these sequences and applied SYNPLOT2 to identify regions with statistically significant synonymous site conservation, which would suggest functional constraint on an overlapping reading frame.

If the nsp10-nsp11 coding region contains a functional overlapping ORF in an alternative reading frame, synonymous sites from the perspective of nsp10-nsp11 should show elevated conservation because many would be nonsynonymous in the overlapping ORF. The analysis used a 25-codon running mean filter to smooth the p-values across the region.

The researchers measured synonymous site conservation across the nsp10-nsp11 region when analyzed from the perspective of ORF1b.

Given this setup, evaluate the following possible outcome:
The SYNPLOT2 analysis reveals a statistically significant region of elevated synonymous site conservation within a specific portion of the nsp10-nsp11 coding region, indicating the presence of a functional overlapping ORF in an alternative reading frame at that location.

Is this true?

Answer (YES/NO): NO